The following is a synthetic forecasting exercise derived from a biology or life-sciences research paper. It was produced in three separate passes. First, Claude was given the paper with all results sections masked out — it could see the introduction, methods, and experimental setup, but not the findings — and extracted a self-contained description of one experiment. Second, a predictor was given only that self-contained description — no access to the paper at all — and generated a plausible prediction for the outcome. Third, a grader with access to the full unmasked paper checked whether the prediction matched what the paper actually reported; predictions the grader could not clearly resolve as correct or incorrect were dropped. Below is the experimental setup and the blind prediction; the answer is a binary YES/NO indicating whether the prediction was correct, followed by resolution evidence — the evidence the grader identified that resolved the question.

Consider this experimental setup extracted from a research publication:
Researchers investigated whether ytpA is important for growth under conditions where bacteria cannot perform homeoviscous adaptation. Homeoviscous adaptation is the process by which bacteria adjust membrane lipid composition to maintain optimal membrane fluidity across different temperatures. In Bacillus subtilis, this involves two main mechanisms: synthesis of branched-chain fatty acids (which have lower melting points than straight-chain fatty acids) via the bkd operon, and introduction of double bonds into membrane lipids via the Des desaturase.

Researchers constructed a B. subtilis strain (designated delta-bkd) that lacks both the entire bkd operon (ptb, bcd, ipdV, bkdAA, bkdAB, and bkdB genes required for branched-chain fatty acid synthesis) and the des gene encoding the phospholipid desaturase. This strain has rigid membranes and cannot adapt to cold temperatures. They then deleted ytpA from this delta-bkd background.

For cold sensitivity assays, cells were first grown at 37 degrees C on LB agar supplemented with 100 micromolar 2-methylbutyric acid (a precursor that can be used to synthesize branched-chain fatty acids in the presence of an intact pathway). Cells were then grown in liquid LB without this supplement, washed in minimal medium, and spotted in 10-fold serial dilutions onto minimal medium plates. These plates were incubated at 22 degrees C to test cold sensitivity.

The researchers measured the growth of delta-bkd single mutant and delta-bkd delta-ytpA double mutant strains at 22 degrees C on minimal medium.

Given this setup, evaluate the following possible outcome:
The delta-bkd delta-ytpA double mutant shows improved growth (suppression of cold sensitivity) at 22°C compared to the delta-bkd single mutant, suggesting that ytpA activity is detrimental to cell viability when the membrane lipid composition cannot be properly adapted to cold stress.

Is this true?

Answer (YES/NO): NO